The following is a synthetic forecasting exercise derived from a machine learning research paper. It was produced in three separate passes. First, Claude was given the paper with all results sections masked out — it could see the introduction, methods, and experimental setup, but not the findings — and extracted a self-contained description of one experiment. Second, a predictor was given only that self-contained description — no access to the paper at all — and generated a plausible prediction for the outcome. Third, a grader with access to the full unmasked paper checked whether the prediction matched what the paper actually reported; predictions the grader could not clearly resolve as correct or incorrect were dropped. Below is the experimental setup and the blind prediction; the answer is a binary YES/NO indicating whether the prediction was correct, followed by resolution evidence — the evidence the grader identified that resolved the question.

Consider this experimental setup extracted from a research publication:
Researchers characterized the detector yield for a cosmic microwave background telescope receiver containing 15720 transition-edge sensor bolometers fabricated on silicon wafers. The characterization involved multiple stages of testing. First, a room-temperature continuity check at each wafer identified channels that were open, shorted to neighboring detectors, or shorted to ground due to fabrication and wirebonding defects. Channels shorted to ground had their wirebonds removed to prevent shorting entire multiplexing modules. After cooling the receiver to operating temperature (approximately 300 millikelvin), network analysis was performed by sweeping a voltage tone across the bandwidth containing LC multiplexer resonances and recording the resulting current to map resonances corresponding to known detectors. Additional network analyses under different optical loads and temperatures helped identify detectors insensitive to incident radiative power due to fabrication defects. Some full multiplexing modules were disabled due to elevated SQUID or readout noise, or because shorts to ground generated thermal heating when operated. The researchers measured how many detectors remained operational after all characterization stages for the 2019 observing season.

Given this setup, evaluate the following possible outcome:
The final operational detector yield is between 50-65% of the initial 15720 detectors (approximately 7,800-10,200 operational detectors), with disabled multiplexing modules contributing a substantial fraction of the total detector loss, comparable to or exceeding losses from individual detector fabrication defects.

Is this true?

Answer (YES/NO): NO